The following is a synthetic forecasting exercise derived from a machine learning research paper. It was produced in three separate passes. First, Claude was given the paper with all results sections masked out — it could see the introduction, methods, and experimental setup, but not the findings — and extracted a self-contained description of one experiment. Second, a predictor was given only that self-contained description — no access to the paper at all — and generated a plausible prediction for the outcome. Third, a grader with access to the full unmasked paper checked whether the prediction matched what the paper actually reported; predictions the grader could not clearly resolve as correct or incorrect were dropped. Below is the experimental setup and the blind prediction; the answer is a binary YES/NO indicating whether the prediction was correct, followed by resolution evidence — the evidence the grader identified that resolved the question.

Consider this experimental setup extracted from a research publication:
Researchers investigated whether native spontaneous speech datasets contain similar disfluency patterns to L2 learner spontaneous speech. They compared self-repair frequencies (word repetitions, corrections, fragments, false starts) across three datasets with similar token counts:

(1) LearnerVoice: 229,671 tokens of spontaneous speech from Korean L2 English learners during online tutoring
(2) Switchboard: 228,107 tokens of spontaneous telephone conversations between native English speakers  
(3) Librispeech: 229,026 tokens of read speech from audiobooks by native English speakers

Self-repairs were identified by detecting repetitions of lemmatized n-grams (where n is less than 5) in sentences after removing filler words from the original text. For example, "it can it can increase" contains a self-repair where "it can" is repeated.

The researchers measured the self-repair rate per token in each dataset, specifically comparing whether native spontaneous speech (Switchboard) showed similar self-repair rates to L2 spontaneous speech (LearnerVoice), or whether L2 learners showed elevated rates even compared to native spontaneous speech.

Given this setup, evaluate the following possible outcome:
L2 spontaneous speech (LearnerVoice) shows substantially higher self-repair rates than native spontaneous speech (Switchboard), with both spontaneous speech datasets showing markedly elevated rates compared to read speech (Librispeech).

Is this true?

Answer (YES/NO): NO